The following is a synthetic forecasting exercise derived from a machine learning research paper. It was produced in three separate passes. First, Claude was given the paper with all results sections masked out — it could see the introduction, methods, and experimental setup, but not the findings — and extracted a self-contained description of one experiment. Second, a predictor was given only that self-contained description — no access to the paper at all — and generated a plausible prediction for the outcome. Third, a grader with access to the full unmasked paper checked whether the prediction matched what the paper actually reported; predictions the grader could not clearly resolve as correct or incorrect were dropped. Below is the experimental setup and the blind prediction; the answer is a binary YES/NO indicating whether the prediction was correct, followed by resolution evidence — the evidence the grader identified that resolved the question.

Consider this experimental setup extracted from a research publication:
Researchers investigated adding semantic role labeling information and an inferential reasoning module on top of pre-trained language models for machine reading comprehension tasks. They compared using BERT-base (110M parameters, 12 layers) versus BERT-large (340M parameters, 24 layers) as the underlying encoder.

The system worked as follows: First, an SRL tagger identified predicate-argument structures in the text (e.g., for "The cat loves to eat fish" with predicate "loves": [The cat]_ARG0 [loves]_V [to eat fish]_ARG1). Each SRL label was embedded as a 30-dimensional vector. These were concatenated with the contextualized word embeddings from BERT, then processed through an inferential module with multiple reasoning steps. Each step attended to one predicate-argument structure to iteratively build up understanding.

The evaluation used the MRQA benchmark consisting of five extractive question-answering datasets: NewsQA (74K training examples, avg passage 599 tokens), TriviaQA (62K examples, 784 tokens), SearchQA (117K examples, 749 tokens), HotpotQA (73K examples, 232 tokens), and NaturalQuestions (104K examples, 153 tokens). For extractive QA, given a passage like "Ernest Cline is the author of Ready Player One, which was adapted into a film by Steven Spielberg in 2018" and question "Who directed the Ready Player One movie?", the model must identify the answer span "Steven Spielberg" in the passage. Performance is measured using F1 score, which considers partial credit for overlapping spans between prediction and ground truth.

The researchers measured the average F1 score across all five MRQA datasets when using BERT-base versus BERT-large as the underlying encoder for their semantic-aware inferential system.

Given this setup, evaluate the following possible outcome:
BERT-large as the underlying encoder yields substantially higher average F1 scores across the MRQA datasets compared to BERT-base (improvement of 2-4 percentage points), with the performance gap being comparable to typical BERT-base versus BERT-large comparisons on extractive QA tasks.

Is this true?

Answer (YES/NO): NO